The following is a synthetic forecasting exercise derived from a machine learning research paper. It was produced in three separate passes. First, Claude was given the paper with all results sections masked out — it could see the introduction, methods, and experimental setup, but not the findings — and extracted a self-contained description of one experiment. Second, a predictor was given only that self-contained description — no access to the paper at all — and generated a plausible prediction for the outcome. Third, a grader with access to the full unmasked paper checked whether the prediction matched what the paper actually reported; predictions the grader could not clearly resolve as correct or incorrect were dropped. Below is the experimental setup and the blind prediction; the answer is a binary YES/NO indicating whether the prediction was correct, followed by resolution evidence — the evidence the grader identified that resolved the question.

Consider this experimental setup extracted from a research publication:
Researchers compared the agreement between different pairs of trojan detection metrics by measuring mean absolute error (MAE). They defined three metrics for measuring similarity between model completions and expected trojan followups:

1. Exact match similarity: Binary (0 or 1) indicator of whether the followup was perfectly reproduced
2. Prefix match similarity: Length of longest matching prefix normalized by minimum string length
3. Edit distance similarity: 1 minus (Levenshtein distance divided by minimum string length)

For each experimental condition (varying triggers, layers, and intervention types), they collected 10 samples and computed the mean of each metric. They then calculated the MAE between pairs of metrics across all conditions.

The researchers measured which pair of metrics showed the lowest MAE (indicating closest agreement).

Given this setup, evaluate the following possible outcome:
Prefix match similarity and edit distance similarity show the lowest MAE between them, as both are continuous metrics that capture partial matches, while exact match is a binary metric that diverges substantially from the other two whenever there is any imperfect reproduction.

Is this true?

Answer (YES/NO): YES